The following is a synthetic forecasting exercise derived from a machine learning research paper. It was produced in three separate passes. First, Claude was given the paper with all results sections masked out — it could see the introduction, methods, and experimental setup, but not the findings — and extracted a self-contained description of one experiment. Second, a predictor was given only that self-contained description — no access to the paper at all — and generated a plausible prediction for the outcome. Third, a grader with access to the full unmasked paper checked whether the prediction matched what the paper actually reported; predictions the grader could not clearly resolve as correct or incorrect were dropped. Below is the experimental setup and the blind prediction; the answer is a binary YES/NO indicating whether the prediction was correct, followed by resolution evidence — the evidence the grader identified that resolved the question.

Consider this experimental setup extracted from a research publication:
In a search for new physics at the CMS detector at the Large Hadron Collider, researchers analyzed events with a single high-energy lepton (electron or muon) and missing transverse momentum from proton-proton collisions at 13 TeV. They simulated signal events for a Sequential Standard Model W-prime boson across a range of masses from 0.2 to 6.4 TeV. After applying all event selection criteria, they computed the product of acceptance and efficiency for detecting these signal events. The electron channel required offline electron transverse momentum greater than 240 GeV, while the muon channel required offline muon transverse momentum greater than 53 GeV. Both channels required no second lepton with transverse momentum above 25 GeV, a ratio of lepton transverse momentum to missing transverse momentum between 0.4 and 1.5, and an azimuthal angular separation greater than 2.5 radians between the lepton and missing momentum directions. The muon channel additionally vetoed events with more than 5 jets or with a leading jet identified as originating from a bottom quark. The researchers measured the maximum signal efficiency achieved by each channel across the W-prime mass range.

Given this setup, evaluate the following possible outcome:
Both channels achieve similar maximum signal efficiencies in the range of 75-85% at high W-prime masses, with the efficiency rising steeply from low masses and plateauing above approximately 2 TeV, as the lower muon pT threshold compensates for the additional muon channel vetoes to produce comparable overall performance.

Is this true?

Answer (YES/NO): NO